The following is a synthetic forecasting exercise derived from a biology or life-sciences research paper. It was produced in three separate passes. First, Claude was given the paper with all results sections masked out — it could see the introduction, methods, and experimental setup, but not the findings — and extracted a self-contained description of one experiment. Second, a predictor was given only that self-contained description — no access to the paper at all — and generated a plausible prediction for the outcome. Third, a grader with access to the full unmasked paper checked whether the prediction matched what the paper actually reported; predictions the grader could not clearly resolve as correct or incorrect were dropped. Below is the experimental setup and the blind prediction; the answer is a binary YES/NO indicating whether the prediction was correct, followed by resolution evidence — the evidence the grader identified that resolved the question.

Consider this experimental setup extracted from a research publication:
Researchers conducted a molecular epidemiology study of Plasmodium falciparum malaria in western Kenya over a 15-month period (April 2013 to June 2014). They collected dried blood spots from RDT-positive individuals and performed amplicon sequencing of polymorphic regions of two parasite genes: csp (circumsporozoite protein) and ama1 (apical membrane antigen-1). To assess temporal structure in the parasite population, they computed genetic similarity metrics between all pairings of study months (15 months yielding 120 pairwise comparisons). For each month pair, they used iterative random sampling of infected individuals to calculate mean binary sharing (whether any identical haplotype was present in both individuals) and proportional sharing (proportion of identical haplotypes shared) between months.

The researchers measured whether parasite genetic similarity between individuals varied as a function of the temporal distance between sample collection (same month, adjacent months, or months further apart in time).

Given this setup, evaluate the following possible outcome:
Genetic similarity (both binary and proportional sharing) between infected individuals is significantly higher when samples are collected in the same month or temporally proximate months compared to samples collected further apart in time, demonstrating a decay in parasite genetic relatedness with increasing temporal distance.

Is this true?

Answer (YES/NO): YES